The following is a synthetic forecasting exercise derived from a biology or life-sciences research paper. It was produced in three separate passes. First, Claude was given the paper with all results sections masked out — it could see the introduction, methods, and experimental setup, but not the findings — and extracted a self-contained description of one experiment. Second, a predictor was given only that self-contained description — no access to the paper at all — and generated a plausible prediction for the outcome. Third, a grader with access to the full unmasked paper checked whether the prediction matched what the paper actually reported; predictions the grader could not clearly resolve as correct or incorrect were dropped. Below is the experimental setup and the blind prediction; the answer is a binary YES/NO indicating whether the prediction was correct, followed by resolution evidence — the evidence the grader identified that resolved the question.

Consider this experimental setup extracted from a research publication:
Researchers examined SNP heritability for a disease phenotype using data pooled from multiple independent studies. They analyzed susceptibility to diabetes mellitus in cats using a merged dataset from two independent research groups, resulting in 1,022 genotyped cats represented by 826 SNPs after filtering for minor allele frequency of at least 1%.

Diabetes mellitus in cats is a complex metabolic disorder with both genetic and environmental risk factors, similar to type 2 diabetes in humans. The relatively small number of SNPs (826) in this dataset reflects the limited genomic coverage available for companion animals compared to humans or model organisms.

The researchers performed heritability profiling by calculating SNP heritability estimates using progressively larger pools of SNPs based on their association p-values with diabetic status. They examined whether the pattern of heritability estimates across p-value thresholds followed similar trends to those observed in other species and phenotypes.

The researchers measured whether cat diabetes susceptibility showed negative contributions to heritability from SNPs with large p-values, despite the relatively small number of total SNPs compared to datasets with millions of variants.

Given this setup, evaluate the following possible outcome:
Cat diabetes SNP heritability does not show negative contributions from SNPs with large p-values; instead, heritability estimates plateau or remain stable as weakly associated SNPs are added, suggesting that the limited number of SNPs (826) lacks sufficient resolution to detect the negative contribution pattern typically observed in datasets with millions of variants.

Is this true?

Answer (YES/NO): NO